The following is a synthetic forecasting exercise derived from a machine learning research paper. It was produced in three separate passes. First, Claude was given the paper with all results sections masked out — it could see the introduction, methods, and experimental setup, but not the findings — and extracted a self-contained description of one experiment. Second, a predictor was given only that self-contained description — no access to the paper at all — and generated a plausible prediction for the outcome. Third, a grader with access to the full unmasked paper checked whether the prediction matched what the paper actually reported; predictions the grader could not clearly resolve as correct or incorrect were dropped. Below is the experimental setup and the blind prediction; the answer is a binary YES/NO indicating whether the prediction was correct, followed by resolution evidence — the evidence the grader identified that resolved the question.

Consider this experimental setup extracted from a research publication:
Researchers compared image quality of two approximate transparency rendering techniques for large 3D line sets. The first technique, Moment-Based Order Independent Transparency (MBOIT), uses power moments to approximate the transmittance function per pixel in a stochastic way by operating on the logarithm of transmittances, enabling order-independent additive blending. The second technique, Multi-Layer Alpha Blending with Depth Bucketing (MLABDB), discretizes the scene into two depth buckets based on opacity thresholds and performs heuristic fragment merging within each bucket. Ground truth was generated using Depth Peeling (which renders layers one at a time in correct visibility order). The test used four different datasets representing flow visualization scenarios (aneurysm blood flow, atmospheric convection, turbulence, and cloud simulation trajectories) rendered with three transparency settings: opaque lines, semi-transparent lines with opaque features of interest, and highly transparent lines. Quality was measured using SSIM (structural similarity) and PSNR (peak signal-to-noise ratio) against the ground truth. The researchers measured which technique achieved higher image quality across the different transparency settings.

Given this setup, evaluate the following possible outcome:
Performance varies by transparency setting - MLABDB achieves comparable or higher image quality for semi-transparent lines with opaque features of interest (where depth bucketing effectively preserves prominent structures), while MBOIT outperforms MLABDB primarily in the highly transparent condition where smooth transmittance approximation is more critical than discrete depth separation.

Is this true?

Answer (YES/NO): YES